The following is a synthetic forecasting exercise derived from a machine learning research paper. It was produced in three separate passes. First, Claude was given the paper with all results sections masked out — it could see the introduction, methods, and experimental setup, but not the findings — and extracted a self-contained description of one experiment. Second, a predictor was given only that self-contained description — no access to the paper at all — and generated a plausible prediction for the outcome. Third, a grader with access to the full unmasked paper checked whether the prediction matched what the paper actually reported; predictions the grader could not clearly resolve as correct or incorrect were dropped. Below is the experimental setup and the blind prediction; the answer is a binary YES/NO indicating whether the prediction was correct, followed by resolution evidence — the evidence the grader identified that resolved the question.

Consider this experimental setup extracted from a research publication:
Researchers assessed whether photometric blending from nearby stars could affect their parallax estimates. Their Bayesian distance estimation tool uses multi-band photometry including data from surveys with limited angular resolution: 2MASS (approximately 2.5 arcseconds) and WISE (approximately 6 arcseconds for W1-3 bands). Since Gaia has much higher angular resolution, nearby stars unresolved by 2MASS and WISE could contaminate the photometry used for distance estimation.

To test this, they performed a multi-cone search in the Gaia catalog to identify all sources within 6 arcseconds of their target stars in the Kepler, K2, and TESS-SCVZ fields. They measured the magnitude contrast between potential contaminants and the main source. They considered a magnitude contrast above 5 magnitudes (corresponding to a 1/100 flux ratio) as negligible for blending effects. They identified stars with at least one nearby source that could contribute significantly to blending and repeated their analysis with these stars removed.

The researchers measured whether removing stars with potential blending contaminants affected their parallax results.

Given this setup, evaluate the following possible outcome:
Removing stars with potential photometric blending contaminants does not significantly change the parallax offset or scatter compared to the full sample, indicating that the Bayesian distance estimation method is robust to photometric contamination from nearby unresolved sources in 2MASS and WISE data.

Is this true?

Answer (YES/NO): YES